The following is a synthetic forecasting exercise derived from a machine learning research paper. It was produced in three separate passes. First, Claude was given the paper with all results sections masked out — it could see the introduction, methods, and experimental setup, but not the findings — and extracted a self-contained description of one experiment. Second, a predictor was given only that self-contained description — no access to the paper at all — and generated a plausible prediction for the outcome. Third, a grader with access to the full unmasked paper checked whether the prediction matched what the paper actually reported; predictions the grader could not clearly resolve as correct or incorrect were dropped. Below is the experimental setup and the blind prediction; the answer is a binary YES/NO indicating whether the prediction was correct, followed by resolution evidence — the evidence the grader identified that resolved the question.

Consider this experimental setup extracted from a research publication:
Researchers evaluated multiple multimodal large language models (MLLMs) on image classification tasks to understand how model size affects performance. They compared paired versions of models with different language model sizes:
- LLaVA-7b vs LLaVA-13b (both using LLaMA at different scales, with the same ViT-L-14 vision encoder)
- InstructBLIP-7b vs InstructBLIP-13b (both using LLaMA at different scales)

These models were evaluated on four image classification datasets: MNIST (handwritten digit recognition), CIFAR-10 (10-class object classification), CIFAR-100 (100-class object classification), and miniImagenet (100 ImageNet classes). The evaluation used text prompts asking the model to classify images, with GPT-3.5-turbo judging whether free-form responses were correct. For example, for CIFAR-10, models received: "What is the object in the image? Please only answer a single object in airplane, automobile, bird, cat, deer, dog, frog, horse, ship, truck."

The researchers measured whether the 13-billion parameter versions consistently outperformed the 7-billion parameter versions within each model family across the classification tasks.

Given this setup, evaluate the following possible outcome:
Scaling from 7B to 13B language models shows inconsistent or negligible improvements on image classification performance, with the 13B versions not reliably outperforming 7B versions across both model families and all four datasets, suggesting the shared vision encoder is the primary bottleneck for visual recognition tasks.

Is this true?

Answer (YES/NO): NO